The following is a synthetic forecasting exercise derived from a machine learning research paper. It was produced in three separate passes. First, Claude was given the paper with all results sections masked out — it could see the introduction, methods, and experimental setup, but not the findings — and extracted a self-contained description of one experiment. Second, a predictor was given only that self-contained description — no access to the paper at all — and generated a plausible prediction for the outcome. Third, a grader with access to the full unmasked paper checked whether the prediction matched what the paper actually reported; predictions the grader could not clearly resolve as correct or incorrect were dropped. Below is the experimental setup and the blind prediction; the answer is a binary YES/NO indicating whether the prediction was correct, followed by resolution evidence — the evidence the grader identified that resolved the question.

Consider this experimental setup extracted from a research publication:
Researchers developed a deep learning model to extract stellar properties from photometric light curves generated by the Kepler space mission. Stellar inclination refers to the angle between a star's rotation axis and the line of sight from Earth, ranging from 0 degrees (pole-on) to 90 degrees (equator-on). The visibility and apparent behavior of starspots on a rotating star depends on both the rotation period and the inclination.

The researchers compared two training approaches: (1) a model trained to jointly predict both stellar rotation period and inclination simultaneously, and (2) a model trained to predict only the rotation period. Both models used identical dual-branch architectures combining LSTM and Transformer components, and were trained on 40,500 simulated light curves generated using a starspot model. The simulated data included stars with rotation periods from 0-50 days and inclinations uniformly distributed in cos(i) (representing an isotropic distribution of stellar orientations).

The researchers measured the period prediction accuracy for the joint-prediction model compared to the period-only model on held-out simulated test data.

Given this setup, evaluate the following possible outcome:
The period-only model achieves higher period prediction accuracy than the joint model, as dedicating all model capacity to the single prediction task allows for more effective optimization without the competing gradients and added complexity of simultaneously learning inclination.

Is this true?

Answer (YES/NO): NO